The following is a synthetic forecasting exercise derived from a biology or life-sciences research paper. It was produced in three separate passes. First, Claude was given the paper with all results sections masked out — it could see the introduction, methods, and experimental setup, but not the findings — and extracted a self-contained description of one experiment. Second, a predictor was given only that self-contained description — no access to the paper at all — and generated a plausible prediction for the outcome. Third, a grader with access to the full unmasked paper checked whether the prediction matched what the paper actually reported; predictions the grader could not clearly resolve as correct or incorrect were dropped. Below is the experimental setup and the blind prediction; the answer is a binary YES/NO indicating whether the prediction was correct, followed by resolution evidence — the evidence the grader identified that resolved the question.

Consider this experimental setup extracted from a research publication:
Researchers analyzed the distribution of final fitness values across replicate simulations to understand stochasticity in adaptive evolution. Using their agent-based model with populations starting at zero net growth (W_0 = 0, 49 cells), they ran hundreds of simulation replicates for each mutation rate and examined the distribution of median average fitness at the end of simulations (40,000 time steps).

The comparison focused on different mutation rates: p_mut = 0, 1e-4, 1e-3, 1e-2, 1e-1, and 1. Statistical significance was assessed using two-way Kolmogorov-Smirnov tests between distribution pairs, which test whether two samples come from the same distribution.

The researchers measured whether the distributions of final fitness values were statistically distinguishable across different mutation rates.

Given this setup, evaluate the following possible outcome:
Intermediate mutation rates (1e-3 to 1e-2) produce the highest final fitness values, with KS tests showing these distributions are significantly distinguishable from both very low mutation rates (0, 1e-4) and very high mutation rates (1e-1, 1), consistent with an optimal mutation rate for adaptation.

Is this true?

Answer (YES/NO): NO